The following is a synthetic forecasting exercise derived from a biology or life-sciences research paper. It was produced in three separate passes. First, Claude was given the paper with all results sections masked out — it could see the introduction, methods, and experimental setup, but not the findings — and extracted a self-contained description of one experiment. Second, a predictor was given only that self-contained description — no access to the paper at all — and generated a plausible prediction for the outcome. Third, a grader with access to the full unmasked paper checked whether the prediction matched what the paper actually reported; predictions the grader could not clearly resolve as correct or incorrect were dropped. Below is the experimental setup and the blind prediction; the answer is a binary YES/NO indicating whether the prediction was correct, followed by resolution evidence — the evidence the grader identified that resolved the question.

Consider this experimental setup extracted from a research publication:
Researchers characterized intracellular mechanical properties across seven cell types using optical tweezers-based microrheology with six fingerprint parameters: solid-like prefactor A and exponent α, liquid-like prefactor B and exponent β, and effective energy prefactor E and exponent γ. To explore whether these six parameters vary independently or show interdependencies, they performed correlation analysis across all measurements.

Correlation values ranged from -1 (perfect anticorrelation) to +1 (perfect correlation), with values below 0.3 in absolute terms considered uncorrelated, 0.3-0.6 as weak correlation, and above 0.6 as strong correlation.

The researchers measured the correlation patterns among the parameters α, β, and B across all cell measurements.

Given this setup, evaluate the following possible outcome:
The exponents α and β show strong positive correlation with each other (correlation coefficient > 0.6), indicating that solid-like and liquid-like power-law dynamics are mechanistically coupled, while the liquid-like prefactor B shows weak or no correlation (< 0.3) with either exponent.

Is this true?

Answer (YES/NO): NO